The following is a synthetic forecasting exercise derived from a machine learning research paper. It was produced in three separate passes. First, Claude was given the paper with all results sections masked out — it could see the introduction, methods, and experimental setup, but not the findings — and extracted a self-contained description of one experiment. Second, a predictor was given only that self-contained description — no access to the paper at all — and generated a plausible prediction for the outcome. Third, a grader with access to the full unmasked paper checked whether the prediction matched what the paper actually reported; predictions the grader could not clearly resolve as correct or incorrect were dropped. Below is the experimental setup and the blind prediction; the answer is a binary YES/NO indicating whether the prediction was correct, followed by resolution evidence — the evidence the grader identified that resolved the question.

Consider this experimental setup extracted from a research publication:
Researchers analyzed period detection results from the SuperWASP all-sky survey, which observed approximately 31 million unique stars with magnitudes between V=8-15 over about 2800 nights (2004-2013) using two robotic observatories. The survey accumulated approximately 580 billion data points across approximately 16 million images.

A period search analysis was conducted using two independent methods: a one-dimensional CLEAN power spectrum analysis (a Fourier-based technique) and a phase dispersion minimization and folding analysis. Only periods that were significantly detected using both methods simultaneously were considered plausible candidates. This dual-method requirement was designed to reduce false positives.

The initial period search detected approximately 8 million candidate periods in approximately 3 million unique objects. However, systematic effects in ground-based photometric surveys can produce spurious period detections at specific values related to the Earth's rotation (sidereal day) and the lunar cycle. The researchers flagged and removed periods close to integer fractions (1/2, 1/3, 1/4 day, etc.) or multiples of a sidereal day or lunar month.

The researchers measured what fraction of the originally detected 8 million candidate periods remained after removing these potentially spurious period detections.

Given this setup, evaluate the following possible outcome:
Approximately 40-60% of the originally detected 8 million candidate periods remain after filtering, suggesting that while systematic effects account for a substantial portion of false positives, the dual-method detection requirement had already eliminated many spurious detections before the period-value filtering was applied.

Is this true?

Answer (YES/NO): NO